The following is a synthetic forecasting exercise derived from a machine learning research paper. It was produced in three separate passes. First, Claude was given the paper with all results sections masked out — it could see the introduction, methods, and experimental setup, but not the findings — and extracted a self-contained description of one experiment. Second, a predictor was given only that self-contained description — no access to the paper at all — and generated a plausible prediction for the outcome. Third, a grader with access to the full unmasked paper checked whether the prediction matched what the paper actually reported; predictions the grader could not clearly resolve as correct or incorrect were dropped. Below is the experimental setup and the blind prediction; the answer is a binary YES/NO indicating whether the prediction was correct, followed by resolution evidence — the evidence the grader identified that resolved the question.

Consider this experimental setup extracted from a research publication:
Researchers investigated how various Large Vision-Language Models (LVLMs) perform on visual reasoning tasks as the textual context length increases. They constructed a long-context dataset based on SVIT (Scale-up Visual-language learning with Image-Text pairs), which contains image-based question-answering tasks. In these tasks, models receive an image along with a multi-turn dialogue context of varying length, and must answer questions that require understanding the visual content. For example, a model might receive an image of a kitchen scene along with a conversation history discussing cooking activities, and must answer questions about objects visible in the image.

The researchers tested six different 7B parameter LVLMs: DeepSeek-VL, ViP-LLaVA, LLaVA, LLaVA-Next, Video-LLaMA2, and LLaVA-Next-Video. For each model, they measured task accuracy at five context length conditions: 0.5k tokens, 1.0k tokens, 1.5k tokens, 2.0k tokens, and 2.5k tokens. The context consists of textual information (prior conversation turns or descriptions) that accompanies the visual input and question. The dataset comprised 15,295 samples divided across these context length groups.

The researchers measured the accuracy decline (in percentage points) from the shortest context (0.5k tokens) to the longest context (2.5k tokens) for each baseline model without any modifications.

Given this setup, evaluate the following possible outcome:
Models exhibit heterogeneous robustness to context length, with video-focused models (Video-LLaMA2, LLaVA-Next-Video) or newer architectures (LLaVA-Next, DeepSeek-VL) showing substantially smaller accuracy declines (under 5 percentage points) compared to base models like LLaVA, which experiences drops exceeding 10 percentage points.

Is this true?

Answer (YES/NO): NO